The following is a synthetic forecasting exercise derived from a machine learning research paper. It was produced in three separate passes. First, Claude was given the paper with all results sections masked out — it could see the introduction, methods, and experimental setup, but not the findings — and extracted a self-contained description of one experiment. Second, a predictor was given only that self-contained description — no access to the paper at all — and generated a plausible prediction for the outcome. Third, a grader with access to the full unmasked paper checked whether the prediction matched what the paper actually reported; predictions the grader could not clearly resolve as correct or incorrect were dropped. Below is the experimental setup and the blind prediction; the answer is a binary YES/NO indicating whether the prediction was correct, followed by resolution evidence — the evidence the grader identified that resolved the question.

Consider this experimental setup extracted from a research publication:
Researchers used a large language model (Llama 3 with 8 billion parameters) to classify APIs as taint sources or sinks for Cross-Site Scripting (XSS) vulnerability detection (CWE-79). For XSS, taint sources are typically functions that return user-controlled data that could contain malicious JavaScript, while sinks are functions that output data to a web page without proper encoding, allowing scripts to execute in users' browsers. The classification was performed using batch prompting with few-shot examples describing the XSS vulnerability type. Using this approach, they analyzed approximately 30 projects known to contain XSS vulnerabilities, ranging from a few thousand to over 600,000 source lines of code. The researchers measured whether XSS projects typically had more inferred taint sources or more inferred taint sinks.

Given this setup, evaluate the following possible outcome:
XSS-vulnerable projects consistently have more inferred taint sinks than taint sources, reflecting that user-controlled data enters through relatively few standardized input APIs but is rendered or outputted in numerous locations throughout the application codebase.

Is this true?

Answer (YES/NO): NO